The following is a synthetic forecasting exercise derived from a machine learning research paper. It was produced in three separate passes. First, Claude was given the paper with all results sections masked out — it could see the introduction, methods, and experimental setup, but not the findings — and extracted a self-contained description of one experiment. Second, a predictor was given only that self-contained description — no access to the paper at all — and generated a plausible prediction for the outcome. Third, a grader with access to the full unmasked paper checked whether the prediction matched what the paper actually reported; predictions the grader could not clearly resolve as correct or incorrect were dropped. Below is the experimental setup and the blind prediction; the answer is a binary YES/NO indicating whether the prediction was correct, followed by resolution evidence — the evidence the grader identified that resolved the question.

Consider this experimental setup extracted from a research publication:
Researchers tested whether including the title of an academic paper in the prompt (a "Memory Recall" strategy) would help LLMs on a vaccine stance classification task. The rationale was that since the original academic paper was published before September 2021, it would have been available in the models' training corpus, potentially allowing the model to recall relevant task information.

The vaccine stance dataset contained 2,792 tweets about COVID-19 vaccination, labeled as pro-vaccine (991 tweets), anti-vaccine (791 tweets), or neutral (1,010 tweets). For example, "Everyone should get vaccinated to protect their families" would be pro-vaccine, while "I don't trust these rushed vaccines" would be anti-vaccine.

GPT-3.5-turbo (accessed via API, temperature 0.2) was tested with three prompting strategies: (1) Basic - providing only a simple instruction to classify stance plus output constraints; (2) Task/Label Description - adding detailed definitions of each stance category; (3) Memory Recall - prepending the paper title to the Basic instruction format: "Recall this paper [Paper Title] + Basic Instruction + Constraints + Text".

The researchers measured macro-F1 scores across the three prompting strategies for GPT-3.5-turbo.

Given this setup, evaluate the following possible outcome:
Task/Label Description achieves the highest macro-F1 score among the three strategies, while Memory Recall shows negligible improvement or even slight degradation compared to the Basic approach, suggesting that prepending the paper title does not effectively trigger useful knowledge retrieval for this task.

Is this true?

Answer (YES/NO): NO